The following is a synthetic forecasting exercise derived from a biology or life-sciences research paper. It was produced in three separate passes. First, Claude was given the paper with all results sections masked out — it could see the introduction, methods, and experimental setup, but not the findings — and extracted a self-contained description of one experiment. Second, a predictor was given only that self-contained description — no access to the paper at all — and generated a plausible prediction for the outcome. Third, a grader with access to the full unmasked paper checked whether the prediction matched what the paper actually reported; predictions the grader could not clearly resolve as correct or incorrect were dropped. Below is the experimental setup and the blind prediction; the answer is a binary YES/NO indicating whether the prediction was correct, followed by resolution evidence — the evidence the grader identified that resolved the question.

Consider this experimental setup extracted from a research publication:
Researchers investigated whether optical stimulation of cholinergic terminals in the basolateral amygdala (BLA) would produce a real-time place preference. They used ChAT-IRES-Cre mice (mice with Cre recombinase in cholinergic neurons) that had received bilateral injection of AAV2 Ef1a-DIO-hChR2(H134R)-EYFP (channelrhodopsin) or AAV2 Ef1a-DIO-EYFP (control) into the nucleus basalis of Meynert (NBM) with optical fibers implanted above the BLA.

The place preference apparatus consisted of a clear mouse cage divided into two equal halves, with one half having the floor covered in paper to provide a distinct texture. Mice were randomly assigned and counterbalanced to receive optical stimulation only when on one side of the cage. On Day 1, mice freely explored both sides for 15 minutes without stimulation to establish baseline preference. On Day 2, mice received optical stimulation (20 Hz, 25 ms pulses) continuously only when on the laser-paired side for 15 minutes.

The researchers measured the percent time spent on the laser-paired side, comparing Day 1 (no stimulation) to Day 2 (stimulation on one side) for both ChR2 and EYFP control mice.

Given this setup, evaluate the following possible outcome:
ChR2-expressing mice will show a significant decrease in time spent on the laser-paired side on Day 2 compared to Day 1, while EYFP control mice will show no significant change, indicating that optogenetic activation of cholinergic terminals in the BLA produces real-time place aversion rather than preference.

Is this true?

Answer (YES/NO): NO